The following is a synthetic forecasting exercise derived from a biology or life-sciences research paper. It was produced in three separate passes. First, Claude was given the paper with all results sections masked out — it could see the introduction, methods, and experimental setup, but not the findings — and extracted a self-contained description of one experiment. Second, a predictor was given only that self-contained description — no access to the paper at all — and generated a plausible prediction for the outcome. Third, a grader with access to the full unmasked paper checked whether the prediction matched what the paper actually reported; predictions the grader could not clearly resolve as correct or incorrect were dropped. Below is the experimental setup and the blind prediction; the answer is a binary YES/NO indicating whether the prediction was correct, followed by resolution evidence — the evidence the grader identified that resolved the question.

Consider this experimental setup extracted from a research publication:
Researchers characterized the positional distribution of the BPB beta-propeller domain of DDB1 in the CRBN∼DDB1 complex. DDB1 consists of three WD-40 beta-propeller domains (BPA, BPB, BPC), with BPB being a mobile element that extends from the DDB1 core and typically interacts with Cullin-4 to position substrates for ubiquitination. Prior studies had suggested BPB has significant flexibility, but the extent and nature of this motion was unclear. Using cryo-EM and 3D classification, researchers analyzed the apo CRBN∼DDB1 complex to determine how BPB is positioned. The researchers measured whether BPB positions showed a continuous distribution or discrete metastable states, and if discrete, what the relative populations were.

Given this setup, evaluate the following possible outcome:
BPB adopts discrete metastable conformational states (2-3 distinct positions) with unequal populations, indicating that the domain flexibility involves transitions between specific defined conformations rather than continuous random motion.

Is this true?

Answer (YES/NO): YES